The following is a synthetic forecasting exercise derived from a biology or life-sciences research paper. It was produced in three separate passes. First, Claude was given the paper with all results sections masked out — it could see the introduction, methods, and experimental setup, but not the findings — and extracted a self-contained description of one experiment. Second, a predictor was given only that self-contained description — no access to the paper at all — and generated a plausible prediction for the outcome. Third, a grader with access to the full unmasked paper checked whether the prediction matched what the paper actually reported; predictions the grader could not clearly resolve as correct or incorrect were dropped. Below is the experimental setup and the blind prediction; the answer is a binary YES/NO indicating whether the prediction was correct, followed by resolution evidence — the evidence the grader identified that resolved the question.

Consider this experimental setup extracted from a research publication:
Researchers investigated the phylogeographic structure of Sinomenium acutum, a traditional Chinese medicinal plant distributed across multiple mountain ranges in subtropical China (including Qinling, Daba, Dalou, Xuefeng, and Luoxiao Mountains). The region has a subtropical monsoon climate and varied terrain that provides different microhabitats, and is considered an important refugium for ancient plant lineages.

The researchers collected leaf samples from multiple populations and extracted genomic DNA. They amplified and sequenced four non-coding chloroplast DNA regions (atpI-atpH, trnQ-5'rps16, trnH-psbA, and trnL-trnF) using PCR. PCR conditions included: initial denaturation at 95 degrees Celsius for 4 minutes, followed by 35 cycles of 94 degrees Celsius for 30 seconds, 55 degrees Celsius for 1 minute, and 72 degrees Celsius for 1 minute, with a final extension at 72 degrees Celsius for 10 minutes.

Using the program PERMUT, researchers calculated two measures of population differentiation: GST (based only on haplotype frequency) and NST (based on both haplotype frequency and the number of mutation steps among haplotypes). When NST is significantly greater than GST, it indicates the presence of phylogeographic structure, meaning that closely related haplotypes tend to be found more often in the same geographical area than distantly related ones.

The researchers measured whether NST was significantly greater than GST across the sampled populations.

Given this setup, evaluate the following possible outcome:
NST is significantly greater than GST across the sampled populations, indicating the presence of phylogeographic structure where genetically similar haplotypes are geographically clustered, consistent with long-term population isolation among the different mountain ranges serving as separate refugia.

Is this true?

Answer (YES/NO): NO